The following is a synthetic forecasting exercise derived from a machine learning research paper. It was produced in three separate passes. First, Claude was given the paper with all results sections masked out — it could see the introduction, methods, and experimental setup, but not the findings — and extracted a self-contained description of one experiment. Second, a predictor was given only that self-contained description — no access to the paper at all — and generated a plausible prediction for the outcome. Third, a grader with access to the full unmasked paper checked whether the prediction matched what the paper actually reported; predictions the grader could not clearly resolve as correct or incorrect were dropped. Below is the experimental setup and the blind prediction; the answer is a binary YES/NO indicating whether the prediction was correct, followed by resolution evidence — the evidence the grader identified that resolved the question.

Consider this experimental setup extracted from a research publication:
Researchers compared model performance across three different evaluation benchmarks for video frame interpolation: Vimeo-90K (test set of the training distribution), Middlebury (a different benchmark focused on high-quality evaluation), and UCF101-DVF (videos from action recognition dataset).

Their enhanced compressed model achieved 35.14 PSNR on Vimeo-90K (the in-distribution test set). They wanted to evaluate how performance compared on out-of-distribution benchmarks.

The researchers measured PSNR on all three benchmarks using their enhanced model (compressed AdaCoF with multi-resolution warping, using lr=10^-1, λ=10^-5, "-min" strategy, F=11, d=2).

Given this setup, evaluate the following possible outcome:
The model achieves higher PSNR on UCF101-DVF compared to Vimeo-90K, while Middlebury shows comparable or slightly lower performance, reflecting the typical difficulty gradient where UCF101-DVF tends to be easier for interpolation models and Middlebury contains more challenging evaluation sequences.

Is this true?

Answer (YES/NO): NO